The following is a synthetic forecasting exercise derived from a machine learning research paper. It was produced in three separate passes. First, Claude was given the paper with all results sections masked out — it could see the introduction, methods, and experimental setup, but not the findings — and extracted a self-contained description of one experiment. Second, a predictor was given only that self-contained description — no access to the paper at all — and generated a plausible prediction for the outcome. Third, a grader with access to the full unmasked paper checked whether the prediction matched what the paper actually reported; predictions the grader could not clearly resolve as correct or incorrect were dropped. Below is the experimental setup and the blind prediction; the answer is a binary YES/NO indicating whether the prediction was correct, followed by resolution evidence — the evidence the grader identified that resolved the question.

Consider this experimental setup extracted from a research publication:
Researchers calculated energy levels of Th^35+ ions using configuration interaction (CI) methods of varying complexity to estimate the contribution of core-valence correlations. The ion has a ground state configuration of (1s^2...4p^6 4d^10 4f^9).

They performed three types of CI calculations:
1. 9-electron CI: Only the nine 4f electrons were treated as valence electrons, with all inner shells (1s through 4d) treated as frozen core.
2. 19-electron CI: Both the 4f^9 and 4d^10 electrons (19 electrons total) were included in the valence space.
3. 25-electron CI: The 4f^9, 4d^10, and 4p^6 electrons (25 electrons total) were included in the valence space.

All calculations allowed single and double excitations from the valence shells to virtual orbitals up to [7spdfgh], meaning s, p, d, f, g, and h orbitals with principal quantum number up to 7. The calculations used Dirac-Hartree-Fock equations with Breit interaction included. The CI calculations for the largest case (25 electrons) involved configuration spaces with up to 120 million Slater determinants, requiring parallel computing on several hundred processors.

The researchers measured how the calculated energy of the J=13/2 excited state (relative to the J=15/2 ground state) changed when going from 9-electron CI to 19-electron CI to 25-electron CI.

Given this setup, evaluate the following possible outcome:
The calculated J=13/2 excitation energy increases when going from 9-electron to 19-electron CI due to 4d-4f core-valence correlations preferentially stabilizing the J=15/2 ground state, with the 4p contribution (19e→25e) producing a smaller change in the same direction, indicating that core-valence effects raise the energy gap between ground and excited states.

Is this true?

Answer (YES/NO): NO